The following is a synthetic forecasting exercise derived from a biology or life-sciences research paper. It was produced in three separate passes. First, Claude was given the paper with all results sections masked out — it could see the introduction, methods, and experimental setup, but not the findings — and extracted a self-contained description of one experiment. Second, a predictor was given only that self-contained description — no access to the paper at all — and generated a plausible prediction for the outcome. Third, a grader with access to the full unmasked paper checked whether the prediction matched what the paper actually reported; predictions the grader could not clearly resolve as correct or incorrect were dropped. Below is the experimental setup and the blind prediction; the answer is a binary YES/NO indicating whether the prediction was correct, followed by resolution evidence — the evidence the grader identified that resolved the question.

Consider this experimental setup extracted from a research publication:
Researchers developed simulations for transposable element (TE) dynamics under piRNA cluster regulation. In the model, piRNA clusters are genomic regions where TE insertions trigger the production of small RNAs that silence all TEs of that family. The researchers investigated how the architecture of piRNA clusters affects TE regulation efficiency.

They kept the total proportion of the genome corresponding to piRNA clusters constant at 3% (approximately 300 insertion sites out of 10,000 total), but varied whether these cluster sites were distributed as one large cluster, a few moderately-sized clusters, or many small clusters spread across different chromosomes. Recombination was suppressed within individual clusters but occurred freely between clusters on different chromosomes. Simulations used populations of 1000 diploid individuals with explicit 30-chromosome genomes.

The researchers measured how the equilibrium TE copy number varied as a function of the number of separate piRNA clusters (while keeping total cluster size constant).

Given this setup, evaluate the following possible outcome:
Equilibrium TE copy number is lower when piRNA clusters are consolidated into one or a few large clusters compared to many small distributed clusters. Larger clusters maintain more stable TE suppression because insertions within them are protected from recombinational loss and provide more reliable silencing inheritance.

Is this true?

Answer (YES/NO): YES